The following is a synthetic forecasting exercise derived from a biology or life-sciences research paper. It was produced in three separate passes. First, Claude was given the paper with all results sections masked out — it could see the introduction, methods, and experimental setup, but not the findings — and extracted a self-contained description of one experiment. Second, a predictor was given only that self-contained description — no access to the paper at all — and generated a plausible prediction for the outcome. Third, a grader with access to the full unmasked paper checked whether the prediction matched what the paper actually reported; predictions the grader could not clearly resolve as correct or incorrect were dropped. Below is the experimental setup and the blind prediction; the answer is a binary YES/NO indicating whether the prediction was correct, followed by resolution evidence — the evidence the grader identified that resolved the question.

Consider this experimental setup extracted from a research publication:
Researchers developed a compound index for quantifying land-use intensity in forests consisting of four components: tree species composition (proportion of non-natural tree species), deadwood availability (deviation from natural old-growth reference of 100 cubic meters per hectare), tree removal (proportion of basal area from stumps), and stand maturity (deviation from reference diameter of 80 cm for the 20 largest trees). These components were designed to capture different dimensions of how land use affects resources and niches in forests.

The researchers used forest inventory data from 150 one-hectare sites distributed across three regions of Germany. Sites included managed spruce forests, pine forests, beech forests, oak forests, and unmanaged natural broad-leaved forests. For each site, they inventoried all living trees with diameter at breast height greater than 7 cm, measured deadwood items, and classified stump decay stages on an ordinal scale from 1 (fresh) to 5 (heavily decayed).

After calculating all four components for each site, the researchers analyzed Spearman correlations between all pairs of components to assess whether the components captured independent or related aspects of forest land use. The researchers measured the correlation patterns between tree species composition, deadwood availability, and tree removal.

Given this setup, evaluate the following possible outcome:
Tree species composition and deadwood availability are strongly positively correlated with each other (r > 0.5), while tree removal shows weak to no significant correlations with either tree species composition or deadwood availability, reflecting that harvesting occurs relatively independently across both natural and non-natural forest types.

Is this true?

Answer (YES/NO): NO